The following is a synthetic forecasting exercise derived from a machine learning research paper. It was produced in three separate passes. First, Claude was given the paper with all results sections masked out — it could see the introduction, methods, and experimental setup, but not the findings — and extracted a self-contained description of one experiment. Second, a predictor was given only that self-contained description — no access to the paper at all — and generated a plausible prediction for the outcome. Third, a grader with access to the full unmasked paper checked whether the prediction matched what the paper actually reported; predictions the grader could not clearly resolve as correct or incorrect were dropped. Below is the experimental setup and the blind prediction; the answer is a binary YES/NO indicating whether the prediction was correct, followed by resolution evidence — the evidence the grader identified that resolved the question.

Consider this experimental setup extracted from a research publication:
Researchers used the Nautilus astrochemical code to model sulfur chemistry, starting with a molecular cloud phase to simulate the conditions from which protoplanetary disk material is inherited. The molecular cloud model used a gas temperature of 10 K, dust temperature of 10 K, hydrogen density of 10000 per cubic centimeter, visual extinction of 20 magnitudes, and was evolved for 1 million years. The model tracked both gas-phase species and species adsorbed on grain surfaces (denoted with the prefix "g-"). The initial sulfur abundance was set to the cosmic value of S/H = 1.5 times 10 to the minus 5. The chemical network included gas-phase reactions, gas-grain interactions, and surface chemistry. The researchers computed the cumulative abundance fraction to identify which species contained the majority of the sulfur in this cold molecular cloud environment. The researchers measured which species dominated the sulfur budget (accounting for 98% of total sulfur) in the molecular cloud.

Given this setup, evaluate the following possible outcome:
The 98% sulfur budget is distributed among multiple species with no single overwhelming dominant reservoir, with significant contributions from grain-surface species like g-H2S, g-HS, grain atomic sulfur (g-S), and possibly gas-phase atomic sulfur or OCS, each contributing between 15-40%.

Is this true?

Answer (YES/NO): NO